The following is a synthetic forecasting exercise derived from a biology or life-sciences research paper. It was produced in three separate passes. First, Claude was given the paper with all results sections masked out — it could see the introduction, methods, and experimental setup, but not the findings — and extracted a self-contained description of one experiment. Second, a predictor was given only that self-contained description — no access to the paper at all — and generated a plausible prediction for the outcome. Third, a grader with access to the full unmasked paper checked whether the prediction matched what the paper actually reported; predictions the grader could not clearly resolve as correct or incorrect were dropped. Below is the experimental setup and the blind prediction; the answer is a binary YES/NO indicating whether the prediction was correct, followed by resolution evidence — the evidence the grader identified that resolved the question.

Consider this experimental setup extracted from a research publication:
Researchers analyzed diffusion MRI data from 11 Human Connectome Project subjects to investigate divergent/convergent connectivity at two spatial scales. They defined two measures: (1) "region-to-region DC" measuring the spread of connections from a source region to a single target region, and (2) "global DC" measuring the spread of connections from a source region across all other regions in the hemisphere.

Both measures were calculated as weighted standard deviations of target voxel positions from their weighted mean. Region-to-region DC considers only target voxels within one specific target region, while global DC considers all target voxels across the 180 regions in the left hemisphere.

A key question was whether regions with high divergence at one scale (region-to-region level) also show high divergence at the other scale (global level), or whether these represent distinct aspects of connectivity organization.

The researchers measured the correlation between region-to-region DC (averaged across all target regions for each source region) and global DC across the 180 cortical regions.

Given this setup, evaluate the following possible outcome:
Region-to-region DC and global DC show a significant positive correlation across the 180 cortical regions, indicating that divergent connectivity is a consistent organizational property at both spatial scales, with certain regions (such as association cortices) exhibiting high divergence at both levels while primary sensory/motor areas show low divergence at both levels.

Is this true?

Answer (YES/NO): NO